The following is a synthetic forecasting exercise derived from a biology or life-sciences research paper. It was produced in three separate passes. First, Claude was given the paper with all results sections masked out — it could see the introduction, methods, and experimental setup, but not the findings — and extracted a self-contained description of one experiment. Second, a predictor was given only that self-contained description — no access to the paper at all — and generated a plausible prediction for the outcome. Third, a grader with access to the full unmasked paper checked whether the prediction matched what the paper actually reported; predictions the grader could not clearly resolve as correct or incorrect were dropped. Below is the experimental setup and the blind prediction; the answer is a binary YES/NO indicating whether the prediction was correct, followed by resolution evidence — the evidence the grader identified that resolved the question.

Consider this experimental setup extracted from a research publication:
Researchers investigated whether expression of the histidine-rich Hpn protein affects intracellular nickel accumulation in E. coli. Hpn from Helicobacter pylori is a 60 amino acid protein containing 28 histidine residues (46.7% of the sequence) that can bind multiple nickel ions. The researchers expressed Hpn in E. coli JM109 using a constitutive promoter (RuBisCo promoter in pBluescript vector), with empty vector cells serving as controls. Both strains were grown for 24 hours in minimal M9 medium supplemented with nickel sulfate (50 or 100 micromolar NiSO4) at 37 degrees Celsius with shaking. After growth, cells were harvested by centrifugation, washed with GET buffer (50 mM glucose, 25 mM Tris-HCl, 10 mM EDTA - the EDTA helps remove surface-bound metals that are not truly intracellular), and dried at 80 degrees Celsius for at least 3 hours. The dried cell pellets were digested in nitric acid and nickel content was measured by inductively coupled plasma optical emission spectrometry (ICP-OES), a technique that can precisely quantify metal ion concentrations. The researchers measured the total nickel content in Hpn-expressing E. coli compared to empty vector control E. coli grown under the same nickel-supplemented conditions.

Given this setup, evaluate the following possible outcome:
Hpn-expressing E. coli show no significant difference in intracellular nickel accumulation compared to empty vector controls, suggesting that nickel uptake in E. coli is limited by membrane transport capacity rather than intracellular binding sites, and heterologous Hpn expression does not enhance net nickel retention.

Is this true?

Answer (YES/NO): NO